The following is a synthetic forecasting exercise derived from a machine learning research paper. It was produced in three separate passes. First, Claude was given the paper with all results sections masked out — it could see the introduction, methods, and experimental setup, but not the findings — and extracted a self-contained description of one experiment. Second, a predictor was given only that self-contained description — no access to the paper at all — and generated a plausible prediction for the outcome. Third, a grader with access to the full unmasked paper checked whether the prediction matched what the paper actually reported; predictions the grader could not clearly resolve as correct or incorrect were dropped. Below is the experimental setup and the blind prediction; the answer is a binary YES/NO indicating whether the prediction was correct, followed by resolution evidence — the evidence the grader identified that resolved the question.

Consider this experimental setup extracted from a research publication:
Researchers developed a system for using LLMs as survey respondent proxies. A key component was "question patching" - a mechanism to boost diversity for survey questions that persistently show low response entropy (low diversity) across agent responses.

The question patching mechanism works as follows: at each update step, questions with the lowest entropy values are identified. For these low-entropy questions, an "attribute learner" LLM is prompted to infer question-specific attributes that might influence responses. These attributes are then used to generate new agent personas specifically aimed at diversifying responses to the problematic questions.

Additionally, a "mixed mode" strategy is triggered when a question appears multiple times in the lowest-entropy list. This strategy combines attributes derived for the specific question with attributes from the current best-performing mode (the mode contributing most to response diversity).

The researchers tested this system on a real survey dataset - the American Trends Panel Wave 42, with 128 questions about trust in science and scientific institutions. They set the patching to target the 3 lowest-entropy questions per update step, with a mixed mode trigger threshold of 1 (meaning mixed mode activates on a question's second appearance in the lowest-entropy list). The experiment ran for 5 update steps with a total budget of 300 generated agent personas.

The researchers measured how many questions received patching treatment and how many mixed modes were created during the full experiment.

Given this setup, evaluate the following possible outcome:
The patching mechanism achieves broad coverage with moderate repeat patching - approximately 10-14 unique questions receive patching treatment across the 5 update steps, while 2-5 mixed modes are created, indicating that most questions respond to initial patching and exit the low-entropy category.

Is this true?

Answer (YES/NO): NO